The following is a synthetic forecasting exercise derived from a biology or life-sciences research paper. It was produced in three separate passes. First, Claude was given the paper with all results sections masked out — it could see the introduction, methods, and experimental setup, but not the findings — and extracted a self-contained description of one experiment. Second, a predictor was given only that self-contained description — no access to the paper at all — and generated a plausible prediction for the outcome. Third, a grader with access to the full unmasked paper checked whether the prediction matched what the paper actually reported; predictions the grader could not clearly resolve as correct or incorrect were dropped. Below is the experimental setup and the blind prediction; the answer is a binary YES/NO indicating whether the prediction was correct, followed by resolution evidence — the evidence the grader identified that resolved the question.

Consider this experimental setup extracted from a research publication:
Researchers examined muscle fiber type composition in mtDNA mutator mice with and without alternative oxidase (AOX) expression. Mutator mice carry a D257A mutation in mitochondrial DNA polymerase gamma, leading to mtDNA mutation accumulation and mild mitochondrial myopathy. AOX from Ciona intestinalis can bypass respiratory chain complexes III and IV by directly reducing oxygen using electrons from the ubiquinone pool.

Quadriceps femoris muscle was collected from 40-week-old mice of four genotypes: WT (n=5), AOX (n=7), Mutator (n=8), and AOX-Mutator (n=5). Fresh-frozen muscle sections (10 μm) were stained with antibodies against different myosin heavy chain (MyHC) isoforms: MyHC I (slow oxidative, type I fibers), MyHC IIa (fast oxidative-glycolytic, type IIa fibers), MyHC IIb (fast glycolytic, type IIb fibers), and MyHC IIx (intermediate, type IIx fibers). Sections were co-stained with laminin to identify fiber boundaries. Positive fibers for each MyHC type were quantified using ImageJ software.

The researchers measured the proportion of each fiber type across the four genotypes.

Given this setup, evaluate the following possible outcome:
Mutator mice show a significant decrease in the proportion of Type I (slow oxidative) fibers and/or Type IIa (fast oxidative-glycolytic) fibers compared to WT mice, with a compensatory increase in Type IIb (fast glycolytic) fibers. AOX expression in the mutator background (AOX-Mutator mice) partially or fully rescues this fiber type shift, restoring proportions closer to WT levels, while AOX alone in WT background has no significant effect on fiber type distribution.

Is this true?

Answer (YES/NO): NO